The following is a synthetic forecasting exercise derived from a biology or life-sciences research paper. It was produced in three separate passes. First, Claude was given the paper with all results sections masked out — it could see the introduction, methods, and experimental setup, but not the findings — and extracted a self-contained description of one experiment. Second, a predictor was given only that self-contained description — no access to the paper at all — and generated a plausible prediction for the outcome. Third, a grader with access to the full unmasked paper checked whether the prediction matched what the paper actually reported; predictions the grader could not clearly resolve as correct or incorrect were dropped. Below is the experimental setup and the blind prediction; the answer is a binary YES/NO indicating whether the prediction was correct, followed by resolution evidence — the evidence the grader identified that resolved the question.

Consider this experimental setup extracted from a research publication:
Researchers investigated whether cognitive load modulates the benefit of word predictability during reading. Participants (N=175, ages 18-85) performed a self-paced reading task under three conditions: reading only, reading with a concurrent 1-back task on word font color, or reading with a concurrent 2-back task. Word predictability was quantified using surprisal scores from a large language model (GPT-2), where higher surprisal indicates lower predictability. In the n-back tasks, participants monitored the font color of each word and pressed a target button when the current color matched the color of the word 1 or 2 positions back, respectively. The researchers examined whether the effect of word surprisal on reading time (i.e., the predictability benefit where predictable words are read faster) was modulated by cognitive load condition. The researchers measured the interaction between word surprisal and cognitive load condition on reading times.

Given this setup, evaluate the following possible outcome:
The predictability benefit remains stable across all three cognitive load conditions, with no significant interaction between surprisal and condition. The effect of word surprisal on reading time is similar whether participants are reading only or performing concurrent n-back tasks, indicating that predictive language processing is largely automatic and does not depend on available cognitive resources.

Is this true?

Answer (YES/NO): NO